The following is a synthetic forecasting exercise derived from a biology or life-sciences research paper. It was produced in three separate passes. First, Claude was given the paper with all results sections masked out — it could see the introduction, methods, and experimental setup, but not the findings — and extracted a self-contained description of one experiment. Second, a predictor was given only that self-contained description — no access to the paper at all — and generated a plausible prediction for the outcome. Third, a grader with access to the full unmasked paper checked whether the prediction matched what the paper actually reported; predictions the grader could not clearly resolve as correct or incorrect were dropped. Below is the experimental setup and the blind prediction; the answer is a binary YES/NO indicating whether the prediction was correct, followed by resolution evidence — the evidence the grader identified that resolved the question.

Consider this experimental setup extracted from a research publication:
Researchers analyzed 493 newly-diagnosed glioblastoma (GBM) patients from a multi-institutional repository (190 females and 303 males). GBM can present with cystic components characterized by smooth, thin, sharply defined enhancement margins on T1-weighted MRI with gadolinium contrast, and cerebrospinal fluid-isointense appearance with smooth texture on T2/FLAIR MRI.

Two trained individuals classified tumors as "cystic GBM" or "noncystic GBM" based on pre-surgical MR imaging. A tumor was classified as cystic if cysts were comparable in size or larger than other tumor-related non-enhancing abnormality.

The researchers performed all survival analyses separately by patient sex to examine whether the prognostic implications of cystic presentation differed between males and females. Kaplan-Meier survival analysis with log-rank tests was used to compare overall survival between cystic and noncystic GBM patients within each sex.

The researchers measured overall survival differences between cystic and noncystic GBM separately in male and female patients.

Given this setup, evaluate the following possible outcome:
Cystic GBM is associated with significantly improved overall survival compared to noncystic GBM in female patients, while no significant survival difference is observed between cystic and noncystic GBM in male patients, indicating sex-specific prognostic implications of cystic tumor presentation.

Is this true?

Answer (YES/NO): NO